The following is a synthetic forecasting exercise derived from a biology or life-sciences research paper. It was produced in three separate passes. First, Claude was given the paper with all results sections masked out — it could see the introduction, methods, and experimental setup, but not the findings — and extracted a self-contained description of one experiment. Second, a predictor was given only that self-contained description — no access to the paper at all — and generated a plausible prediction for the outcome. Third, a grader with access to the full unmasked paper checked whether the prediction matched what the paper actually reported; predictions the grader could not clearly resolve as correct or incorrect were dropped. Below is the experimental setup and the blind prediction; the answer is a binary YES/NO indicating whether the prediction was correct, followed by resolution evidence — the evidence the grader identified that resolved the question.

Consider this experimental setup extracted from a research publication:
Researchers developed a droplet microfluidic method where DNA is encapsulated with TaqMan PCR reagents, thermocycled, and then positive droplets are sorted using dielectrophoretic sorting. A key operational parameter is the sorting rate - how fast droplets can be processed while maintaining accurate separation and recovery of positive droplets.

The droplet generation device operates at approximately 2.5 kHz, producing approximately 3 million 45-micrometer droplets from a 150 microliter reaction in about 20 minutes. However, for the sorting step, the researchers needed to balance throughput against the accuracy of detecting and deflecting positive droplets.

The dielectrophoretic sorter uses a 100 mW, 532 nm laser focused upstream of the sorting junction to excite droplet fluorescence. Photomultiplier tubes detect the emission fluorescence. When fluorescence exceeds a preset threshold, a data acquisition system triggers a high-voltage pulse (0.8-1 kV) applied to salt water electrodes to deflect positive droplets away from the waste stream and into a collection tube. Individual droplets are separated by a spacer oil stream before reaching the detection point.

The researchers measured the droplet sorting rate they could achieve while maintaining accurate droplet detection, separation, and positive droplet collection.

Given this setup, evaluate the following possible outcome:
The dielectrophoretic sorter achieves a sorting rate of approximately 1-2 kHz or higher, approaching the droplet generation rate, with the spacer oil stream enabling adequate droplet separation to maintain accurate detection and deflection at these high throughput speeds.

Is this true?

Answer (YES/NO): NO